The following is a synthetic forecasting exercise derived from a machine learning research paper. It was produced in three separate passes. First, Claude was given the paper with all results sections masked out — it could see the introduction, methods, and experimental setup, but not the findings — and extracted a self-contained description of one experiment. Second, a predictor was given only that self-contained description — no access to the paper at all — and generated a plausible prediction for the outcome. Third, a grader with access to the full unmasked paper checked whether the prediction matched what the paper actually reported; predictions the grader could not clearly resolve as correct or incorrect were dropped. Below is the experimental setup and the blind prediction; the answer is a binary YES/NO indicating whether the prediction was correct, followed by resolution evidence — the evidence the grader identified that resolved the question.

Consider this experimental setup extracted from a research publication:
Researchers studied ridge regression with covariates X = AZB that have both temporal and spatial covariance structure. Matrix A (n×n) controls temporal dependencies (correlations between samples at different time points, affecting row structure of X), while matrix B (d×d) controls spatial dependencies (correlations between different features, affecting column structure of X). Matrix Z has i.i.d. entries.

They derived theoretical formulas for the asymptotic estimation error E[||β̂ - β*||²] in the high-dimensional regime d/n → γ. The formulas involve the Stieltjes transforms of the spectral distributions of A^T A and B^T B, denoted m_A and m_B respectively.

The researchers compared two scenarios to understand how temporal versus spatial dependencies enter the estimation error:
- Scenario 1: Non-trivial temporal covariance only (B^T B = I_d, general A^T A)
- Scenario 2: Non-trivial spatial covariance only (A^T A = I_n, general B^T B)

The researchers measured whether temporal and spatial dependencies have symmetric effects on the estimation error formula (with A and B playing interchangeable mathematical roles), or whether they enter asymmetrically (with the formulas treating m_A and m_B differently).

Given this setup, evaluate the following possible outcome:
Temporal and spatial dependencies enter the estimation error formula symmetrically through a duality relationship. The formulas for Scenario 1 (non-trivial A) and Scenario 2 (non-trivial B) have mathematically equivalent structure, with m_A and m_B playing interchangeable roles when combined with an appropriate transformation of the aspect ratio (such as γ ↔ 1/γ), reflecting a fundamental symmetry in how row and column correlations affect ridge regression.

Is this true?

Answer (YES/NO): NO